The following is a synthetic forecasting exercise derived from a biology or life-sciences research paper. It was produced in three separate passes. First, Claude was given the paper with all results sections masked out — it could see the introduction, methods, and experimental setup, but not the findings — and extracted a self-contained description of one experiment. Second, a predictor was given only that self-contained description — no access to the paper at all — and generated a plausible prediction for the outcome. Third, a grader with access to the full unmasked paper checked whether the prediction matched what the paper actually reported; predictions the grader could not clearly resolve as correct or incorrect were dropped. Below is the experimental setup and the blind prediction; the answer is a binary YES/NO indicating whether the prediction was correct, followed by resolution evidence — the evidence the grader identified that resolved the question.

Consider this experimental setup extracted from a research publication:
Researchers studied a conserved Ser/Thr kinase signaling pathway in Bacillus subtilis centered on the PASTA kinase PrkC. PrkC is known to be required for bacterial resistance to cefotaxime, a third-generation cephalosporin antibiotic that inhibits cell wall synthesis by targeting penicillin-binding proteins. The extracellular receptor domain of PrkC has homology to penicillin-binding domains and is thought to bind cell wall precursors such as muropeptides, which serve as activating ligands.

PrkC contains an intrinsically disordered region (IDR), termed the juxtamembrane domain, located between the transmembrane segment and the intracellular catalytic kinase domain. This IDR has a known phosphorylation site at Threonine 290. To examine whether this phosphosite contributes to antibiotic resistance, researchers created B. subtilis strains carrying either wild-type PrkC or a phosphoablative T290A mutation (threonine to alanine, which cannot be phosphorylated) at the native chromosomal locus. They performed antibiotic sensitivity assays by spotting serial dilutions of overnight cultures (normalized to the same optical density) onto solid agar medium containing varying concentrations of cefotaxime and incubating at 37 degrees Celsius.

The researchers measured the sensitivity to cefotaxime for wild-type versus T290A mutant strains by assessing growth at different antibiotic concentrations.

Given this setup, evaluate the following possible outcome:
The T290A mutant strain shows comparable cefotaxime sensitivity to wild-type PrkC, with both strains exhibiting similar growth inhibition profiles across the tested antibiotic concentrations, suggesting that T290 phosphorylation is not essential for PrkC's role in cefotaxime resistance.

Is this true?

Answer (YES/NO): NO